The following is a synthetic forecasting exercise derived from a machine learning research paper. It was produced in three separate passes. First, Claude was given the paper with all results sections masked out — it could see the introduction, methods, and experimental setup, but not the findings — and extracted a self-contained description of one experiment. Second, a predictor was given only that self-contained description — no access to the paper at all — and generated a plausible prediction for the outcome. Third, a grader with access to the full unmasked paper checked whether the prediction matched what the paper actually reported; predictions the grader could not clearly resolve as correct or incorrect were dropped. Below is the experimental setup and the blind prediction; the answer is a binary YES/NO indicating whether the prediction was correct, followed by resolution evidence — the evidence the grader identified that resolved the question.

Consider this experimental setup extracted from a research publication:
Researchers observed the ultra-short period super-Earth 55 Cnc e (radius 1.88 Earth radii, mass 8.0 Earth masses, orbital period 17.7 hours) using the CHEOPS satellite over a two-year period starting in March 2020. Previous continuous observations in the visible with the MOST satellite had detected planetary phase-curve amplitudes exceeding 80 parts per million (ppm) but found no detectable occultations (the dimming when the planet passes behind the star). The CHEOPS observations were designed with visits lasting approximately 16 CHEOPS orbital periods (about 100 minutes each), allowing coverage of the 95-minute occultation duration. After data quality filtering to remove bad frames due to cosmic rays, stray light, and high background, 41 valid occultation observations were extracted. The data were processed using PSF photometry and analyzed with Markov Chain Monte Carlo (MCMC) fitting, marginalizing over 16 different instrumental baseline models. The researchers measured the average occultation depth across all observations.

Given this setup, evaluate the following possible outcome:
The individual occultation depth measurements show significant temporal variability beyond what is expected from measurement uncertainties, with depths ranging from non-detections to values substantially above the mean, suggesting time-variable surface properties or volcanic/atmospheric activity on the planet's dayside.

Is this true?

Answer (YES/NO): NO